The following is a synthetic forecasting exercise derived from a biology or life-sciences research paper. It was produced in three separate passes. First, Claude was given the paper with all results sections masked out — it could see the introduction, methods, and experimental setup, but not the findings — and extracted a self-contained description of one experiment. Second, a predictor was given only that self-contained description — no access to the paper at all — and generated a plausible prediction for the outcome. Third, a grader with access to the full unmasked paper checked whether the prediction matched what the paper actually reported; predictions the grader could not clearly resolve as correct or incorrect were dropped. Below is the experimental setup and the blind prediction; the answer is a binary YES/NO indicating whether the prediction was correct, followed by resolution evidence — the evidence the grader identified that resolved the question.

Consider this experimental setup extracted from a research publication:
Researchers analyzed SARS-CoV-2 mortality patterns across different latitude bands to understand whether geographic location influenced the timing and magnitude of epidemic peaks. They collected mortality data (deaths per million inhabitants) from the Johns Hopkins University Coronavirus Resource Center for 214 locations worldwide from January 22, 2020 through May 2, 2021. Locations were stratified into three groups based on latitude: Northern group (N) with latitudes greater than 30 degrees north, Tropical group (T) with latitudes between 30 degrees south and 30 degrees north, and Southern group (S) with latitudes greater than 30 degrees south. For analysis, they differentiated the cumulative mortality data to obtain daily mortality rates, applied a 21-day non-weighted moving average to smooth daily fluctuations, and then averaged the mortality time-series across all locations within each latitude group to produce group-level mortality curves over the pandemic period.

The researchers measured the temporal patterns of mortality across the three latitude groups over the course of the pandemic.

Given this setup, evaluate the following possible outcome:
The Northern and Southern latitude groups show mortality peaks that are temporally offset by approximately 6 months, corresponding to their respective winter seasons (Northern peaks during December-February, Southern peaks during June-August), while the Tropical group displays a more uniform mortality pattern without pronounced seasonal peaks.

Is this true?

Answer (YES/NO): NO